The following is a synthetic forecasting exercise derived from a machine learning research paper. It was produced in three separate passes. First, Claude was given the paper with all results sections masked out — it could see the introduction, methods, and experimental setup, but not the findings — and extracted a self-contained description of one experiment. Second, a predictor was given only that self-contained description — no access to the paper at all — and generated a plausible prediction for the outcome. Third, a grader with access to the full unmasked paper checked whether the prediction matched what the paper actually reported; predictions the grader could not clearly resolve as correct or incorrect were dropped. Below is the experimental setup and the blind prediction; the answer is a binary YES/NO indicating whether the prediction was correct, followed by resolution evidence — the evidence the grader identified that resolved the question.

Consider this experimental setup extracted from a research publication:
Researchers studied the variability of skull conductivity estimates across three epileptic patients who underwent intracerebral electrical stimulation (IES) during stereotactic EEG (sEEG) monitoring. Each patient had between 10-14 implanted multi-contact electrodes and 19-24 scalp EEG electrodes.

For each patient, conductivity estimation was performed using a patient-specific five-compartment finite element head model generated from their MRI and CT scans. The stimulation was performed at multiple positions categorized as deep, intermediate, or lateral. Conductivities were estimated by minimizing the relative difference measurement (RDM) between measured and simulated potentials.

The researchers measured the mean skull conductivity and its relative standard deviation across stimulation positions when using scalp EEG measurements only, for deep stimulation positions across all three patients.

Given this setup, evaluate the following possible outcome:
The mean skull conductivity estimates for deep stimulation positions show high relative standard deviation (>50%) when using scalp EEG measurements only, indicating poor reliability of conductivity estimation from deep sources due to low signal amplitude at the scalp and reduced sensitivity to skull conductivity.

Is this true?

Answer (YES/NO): YES